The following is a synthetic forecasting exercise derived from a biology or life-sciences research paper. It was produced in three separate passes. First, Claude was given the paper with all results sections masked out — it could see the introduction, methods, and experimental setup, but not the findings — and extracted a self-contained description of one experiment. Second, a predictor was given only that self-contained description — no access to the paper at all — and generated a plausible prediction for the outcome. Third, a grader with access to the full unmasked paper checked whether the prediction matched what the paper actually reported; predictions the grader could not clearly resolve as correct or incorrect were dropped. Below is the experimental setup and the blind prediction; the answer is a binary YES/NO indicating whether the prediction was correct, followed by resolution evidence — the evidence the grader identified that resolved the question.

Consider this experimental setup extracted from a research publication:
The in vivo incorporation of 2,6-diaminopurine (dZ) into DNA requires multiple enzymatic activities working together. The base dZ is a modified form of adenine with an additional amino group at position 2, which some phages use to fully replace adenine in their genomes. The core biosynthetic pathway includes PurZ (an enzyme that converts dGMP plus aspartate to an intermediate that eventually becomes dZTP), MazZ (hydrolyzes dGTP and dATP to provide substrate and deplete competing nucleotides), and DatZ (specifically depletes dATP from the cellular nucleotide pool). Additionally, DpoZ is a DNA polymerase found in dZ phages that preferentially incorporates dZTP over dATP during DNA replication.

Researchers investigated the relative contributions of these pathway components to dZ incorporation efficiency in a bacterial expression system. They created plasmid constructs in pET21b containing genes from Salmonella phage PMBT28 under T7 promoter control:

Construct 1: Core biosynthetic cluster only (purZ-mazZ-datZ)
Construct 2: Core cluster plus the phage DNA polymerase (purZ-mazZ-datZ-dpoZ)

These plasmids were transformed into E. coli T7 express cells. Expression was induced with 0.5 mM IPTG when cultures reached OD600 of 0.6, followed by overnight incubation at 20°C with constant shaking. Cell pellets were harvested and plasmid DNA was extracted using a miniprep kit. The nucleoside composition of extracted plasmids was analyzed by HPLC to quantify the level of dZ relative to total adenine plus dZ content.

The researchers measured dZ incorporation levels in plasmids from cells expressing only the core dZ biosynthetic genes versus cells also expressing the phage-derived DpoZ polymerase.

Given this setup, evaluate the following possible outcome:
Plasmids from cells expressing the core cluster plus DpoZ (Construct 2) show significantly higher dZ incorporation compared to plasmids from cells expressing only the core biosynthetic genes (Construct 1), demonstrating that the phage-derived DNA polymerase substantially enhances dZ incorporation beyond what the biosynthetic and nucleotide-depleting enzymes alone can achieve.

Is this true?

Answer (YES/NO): YES